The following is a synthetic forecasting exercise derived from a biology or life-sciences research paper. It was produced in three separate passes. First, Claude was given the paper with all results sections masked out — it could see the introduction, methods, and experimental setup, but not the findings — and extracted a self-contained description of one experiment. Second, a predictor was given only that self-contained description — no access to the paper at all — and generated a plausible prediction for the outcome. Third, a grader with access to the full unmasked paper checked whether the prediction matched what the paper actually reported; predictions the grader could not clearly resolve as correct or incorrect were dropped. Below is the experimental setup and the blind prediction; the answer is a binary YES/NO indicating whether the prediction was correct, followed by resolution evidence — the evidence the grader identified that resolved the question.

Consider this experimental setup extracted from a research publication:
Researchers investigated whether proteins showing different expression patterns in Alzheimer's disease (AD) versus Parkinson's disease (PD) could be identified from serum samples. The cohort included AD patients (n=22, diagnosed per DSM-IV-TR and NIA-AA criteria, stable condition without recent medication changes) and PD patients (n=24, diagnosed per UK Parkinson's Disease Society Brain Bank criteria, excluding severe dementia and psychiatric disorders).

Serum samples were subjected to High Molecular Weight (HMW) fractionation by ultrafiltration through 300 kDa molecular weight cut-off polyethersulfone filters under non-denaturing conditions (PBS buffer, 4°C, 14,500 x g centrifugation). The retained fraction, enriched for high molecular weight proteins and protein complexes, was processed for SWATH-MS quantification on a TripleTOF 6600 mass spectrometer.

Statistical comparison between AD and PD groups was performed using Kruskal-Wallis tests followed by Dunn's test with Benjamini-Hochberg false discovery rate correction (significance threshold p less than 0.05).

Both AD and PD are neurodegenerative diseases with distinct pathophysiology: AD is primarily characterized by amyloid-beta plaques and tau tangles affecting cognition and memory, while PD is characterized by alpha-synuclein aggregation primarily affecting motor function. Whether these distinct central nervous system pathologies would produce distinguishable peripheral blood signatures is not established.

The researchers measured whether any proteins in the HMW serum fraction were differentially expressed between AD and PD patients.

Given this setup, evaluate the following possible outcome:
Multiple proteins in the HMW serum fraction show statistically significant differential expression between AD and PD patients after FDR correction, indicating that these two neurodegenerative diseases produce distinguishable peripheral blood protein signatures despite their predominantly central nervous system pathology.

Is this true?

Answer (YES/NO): YES